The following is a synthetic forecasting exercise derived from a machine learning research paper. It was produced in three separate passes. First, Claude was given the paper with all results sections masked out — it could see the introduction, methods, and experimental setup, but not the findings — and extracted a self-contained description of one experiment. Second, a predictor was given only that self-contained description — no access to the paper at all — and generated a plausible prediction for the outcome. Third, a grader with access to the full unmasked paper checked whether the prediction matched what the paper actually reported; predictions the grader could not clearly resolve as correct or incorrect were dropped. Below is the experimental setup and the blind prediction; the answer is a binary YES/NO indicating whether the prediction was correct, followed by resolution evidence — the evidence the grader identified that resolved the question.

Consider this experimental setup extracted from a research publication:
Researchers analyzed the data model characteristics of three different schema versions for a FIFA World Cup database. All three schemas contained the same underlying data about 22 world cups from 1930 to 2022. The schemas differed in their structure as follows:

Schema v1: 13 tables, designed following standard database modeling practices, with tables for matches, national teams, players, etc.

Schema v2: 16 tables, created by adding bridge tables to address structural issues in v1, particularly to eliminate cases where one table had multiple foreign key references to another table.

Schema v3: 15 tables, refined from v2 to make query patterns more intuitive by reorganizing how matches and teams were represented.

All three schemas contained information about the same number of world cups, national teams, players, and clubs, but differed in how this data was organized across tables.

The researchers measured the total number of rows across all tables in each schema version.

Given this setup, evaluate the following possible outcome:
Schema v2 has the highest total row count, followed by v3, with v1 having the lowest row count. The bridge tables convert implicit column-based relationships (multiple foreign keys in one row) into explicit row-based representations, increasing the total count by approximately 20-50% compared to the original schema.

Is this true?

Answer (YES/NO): NO